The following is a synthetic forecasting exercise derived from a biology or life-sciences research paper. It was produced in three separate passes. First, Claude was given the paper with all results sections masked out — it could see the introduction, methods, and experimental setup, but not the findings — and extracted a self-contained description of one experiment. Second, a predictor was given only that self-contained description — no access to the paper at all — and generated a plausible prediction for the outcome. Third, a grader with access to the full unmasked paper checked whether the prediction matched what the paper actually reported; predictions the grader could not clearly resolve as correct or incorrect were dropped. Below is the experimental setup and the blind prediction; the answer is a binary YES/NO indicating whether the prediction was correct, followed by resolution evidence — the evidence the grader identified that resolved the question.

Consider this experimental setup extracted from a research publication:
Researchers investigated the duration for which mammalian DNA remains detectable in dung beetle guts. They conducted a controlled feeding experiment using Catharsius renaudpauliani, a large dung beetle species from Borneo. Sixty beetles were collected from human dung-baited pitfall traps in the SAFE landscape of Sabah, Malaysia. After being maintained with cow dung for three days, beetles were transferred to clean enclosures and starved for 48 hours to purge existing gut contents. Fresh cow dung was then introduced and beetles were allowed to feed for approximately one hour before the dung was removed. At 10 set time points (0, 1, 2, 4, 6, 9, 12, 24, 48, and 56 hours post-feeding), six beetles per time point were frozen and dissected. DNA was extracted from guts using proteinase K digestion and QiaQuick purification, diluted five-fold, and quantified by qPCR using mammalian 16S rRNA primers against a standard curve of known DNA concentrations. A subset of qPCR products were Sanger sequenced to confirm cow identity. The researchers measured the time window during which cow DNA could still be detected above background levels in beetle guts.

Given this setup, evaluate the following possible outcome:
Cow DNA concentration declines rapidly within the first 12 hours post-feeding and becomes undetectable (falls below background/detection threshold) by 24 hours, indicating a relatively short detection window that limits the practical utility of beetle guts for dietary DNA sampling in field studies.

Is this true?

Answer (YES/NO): NO